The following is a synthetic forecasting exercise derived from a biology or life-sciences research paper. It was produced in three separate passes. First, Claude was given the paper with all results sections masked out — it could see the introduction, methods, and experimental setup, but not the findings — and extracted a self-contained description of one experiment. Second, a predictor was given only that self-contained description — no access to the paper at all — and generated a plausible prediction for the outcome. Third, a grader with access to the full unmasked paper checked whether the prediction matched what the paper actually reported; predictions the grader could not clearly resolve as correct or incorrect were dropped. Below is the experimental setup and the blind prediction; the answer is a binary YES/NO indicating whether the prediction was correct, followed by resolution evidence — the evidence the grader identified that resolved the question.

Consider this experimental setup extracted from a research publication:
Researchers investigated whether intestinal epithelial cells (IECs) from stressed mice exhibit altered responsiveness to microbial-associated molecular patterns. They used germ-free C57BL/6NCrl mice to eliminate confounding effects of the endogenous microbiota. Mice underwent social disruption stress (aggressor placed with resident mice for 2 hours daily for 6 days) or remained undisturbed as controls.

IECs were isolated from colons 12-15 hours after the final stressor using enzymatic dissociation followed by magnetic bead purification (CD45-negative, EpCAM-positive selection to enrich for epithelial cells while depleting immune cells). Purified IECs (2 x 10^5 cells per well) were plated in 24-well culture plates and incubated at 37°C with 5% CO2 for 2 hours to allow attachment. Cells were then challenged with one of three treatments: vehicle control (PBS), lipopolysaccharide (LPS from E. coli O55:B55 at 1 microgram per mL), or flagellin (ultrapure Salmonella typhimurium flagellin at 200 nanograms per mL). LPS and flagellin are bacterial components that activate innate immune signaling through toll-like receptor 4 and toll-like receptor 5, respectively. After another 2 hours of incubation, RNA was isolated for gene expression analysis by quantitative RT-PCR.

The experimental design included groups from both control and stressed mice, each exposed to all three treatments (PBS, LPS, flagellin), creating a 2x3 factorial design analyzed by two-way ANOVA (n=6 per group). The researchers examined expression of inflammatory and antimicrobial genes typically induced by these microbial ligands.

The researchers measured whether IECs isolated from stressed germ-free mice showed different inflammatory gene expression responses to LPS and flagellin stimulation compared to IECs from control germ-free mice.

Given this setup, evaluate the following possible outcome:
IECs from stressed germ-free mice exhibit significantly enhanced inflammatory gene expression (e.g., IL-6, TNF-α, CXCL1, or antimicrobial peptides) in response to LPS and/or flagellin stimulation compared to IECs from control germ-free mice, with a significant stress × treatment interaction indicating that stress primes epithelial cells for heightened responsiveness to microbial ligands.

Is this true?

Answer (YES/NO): NO